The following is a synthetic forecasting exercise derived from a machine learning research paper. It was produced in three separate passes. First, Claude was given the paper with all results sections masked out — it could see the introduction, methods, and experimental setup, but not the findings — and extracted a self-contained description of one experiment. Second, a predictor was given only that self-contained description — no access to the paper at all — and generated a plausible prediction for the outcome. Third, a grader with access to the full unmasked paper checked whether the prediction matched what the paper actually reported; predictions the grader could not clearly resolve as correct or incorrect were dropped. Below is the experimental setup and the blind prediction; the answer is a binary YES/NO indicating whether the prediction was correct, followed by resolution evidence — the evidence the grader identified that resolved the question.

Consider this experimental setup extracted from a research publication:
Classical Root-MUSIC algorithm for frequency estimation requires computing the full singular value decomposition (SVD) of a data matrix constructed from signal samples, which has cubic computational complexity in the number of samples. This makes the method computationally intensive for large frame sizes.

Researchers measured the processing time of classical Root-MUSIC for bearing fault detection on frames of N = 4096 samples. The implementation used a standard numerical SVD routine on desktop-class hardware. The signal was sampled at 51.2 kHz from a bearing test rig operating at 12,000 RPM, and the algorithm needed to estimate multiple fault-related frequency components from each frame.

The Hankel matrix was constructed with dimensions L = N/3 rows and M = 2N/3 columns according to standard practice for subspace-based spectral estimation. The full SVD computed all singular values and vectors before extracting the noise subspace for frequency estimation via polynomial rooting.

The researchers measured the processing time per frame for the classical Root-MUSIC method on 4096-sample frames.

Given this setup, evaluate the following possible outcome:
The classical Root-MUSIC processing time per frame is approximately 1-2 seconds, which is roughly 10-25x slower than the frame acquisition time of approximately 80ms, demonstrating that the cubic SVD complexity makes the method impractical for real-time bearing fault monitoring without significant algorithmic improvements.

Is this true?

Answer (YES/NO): NO